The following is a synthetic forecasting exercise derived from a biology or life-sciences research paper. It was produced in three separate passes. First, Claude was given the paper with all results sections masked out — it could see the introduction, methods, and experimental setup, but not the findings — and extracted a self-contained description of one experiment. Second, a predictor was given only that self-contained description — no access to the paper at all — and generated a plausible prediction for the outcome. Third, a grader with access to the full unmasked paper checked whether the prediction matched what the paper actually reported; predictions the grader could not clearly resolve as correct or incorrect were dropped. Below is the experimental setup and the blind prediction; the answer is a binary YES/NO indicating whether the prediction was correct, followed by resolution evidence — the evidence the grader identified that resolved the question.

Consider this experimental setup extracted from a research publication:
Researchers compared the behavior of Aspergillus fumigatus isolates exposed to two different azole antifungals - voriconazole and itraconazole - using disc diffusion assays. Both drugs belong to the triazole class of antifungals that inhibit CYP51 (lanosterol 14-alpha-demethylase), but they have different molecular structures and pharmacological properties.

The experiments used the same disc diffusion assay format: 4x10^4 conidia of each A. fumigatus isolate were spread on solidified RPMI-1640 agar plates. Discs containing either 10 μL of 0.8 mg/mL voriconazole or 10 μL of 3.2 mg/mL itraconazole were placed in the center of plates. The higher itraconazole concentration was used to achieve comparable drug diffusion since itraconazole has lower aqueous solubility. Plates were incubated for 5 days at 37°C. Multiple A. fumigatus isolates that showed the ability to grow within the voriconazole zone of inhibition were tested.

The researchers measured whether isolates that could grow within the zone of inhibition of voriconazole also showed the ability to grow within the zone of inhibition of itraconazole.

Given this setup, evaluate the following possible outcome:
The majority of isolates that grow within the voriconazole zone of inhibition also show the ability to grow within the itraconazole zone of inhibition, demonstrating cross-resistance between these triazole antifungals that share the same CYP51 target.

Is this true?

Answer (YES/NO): NO